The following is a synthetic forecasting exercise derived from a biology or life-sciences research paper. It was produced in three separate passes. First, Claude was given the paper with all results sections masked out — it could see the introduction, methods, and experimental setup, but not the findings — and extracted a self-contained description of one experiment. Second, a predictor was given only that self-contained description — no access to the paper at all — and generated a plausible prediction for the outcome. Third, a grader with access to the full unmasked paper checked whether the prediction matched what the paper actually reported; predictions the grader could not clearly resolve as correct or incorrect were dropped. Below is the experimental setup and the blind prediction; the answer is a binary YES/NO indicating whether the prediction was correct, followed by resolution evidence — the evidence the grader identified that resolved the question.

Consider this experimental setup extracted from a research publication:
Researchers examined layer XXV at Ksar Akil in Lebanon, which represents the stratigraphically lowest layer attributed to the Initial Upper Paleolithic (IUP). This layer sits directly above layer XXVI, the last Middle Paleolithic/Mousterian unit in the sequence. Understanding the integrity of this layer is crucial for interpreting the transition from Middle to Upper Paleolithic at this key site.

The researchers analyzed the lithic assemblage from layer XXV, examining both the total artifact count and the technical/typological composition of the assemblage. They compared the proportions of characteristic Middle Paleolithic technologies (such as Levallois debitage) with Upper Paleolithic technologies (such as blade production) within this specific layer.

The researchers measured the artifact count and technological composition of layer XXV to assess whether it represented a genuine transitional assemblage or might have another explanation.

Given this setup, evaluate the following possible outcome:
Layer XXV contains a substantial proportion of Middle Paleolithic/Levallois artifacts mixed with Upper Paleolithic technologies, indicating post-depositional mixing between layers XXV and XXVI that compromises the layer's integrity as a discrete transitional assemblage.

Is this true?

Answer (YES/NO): YES